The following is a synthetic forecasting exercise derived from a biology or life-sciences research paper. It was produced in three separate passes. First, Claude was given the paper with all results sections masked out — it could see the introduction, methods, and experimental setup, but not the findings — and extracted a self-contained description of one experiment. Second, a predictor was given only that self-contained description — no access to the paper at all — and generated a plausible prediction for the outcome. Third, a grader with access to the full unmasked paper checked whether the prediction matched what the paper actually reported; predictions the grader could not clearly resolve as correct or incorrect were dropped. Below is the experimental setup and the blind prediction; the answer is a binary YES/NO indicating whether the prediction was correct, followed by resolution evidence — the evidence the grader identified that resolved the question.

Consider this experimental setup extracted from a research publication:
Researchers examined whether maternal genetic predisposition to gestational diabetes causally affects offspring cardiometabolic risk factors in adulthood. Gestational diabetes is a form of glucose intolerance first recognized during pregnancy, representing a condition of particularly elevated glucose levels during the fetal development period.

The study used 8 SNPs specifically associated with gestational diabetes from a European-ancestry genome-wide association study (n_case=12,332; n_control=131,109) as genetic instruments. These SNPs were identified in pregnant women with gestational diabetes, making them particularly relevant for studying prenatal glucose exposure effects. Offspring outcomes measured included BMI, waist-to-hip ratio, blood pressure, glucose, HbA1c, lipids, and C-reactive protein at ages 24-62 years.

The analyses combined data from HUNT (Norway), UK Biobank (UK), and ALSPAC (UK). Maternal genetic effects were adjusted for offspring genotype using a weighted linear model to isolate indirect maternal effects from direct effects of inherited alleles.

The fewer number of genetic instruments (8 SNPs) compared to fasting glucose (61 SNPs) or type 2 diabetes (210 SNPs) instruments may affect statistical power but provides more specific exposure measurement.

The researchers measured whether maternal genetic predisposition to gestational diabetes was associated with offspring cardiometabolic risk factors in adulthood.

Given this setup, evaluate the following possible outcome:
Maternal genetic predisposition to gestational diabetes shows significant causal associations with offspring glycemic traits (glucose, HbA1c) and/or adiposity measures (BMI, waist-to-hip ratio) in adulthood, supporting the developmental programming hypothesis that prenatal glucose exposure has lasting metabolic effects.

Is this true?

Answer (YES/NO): NO